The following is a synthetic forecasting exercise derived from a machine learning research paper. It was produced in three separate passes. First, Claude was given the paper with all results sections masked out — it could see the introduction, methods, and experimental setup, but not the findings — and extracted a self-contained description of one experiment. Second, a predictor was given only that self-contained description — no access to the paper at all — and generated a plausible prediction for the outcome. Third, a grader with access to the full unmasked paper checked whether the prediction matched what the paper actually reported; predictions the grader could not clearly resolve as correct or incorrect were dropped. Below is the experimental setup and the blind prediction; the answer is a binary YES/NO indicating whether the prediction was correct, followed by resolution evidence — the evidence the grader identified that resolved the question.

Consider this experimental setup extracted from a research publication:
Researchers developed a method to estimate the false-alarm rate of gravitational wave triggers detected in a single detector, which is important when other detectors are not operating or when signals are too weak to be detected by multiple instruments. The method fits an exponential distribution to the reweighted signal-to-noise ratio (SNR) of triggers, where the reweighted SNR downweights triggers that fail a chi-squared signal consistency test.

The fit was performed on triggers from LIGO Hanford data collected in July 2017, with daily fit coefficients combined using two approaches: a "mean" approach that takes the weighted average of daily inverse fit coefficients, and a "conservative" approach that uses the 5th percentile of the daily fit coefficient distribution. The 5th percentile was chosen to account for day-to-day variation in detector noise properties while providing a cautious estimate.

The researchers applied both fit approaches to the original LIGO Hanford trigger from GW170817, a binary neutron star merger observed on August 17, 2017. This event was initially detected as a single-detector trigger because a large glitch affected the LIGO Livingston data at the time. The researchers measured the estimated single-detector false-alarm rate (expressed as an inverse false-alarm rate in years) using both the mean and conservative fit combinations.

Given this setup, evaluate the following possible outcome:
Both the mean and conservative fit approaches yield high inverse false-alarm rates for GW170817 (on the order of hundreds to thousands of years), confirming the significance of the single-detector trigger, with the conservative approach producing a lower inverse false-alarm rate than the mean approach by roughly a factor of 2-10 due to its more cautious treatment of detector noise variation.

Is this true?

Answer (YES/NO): NO